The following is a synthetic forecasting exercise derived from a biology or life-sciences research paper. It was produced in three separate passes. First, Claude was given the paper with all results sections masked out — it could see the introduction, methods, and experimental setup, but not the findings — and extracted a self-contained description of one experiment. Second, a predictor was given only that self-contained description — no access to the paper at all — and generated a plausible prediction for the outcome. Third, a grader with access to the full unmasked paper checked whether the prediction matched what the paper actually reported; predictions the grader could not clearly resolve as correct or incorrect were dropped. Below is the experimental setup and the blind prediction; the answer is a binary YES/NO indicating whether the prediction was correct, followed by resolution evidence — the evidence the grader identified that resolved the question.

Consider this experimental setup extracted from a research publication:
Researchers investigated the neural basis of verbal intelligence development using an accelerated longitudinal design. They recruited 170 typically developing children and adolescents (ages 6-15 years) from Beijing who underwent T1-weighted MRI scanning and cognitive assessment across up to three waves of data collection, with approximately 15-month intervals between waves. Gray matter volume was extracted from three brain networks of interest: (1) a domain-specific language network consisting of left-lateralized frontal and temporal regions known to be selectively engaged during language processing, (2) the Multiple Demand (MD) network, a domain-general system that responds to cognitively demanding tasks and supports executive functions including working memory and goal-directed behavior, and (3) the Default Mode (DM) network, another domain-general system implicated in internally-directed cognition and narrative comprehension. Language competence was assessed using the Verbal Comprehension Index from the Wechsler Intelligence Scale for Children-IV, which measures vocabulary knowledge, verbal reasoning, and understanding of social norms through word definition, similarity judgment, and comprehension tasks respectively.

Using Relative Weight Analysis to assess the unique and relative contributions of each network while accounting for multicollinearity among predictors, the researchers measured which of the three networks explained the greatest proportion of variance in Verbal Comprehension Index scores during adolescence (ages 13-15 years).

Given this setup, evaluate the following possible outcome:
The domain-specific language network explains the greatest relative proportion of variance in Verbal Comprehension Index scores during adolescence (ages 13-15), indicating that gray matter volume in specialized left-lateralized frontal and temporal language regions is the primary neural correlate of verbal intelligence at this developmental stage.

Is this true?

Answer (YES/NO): NO